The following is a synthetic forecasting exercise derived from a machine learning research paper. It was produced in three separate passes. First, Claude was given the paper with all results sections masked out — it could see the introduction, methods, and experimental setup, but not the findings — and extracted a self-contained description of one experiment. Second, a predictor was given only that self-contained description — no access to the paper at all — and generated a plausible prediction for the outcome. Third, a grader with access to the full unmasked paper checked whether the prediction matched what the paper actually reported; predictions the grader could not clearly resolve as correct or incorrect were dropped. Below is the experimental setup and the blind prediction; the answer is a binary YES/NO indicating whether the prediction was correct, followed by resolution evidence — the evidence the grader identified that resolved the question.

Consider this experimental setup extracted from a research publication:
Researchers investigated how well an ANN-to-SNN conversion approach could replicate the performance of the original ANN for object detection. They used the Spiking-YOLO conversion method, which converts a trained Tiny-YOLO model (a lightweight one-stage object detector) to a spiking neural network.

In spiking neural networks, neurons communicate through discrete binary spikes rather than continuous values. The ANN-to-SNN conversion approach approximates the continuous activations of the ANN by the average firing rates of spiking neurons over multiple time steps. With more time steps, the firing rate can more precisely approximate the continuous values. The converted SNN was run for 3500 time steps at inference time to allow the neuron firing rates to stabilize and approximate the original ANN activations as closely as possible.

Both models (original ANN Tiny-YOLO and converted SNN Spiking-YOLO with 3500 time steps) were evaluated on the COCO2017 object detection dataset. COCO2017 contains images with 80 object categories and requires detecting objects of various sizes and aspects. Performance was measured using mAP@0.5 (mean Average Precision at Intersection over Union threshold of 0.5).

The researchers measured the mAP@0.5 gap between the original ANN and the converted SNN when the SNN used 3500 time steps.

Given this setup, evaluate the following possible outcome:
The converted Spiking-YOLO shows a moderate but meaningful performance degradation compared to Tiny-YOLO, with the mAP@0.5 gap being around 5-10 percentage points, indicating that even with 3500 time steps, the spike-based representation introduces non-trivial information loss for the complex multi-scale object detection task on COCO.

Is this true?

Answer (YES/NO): NO